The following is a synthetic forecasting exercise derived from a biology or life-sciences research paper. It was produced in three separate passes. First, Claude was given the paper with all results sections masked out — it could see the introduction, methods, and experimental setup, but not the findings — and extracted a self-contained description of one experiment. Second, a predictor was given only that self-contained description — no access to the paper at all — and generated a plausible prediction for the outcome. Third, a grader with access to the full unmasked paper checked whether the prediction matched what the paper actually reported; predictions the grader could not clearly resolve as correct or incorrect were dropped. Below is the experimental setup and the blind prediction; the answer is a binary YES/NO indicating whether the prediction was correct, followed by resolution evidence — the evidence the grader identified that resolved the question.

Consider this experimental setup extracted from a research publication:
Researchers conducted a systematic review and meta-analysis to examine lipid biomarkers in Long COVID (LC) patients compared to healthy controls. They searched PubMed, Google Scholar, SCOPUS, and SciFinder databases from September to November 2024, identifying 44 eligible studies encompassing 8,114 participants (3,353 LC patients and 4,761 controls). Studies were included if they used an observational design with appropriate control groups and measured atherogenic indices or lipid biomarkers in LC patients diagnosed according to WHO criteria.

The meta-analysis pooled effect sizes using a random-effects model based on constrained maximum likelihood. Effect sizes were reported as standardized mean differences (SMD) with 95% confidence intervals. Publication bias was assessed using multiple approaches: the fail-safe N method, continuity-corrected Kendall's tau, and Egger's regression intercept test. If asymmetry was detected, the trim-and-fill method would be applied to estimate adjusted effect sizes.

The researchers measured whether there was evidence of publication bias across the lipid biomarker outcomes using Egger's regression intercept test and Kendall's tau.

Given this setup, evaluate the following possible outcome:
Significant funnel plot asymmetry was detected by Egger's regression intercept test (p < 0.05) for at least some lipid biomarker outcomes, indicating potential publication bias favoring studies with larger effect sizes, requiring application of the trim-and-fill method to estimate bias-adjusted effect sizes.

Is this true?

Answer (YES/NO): NO